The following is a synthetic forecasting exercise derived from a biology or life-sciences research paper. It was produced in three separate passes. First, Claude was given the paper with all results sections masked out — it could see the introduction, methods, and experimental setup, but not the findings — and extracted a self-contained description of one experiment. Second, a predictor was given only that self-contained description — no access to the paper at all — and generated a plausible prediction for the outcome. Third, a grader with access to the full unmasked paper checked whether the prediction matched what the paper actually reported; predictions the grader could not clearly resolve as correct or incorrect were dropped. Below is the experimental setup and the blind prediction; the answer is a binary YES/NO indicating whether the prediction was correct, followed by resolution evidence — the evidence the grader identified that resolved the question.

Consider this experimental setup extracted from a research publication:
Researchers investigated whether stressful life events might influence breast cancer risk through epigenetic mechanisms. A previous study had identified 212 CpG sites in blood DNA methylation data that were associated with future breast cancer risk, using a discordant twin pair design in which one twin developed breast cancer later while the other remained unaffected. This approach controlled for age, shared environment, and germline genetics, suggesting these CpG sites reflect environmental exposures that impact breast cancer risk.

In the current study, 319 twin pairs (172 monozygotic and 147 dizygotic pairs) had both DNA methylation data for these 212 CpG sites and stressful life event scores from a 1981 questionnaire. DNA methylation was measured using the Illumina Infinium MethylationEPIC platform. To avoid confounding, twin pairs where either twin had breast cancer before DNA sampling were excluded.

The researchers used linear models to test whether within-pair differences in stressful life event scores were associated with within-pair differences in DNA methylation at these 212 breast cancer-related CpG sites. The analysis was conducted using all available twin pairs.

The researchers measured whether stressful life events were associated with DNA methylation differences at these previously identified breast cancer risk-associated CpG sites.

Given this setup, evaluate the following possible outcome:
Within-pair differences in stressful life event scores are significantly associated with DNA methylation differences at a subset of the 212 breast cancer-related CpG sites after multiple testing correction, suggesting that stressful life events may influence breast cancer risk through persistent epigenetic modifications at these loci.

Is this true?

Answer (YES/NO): NO